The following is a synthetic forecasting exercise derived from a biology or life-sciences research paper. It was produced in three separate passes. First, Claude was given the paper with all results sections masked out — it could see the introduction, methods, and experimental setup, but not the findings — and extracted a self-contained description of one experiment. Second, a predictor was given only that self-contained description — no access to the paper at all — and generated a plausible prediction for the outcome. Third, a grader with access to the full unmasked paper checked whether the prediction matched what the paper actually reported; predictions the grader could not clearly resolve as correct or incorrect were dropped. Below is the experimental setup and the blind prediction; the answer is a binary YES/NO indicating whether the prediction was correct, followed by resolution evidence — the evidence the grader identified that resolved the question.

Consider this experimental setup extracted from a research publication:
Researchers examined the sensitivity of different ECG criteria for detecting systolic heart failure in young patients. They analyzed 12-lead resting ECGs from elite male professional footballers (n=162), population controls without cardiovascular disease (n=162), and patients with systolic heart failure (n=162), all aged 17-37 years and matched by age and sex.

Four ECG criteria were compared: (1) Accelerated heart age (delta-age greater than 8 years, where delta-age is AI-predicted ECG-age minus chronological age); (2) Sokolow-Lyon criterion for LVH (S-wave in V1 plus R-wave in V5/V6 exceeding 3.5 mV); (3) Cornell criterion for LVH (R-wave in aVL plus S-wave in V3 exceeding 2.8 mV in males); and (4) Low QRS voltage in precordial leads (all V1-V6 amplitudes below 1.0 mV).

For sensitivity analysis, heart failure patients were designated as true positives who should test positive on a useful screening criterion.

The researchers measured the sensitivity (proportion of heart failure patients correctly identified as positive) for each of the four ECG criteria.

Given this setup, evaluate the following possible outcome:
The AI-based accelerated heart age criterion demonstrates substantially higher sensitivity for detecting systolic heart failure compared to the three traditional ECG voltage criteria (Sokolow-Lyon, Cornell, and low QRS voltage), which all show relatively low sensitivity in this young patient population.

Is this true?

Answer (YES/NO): YES